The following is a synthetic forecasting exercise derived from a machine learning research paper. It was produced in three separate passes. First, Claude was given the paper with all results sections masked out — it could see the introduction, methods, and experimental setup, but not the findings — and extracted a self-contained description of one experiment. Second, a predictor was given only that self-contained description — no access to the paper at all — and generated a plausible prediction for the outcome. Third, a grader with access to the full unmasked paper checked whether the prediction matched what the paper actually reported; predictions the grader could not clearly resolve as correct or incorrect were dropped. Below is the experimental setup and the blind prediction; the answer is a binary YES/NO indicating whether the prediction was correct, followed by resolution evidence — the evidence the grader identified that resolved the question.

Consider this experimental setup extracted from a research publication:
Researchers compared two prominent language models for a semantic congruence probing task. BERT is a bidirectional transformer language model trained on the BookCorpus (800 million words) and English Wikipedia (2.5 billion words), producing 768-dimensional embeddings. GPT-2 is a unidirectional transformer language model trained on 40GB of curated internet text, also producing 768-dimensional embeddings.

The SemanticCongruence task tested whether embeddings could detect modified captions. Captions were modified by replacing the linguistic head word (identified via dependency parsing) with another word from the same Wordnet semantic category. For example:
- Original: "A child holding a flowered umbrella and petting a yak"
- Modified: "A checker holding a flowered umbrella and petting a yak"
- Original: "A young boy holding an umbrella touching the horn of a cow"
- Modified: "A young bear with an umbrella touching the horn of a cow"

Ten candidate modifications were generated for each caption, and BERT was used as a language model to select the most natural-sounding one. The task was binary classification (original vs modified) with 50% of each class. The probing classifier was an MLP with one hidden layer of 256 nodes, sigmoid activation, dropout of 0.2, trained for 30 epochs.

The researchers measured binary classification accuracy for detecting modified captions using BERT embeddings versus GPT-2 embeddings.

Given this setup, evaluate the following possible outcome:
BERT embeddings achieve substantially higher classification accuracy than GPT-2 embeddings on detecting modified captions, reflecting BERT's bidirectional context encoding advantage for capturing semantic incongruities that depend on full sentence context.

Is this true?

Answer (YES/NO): NO